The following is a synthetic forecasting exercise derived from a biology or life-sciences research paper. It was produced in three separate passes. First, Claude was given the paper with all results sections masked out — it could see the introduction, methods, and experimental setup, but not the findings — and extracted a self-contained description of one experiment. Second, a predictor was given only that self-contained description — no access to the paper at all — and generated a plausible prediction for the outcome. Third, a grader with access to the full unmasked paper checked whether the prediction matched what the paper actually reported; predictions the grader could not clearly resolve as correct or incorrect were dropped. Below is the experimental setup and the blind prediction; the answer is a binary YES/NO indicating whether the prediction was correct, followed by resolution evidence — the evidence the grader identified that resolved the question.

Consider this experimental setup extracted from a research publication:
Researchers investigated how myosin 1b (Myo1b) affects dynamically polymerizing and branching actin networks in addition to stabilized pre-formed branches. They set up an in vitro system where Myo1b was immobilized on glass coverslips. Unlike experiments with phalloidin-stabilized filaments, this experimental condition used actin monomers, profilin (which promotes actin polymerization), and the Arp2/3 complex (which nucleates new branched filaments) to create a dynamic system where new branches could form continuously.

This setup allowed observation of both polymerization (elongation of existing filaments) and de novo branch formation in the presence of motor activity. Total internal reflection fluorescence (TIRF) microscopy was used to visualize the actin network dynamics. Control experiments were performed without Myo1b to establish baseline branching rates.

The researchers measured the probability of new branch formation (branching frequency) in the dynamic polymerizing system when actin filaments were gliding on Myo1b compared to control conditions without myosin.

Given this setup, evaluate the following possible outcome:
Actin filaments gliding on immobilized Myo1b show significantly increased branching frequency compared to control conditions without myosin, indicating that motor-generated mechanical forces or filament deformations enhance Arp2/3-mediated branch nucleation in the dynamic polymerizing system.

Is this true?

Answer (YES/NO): NO